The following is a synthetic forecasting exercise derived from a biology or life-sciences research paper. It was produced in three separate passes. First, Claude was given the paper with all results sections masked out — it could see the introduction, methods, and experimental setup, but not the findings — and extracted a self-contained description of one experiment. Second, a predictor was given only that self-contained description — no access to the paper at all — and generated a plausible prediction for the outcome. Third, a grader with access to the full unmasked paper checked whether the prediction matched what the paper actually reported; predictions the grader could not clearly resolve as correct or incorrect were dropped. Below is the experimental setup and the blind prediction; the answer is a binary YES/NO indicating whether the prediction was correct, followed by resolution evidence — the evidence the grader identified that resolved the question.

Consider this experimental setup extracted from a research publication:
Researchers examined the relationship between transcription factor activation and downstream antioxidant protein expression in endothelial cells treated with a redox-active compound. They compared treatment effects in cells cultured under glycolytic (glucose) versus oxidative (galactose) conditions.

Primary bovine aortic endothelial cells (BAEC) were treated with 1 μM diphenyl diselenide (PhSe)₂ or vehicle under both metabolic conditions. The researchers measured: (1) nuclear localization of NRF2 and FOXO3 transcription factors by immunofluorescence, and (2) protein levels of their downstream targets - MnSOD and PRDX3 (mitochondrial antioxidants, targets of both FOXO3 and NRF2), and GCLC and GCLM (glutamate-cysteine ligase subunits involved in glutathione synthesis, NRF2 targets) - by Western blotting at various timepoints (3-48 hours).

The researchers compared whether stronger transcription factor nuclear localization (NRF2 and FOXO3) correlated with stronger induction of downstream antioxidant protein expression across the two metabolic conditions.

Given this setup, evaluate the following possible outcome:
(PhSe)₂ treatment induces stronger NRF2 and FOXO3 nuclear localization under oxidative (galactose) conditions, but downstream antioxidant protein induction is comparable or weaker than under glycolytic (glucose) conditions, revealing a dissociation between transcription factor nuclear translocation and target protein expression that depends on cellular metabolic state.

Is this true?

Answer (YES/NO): YES